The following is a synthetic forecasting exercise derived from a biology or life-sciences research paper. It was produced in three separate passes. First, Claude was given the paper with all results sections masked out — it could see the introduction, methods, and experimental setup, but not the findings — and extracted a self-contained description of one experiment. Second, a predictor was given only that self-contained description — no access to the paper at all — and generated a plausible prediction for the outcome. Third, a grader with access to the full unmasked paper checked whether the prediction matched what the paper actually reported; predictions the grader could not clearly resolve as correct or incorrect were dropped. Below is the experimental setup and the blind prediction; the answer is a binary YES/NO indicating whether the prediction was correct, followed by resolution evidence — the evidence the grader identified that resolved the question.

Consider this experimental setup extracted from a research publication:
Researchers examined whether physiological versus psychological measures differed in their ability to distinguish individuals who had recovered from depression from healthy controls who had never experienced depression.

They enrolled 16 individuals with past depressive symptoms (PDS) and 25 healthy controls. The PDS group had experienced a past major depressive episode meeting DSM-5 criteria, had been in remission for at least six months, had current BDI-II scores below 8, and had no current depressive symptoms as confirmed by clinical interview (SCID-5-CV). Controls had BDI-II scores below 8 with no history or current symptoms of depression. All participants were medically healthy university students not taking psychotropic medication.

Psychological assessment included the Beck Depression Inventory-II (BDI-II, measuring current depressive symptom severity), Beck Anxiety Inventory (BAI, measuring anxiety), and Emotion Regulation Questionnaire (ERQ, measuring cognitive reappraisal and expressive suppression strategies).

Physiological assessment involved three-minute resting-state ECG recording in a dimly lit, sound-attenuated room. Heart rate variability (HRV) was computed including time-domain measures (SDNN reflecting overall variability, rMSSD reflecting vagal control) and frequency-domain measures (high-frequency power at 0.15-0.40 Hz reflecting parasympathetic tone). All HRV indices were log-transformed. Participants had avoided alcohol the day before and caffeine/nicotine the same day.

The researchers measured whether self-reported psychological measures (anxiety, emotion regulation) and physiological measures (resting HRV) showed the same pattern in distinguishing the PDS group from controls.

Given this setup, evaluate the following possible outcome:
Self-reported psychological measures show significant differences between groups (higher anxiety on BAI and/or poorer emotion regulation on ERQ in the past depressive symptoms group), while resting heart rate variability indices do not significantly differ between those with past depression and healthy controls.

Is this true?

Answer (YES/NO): NO